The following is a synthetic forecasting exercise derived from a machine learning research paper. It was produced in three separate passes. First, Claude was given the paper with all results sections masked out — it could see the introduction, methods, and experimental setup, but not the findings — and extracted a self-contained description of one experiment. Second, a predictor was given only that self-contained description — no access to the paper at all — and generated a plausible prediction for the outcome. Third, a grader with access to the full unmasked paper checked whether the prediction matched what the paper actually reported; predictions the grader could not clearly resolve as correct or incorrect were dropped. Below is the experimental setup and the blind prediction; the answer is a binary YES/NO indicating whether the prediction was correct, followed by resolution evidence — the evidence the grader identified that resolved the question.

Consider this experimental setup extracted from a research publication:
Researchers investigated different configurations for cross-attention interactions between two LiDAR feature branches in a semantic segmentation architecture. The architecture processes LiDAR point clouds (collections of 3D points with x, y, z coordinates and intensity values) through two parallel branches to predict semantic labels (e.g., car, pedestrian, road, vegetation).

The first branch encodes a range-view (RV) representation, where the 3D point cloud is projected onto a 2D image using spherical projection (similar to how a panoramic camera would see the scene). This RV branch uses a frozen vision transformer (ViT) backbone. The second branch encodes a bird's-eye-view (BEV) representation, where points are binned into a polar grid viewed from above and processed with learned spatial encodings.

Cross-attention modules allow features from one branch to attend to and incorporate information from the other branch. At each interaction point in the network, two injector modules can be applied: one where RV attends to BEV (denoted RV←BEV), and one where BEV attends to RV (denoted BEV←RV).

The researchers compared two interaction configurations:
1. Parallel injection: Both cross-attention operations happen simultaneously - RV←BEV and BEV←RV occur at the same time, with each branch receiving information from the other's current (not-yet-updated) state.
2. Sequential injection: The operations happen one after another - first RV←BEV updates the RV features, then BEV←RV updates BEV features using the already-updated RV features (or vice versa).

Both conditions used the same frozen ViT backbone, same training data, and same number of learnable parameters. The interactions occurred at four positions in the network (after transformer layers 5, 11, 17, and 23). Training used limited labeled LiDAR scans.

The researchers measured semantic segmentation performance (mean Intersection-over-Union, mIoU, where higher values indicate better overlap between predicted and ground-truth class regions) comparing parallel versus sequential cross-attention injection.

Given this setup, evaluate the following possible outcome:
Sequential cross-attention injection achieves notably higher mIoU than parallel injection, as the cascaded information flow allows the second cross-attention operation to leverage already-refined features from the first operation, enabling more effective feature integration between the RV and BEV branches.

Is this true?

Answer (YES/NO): NO